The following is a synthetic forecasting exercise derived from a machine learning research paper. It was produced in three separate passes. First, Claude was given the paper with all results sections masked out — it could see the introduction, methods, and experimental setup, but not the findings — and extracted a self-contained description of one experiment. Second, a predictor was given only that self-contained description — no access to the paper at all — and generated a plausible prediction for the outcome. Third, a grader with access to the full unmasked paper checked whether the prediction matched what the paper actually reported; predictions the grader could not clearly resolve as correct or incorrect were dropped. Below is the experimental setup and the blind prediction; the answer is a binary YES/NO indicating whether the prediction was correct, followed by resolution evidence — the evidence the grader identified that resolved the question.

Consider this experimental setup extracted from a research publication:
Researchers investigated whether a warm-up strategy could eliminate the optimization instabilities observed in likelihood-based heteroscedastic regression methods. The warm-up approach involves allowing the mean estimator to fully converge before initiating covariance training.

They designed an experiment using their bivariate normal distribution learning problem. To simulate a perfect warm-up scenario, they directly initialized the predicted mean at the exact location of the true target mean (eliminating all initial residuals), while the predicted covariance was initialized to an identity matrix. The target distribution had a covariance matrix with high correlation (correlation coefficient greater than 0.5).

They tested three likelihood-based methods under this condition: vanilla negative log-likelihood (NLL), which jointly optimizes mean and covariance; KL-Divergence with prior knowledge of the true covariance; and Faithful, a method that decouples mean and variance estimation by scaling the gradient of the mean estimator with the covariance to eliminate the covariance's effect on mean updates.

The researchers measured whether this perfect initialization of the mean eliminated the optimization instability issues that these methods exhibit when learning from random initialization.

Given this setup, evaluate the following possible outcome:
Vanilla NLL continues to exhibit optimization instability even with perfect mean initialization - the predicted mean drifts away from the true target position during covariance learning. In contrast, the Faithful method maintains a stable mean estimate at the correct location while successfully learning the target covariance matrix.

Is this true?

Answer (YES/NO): NO